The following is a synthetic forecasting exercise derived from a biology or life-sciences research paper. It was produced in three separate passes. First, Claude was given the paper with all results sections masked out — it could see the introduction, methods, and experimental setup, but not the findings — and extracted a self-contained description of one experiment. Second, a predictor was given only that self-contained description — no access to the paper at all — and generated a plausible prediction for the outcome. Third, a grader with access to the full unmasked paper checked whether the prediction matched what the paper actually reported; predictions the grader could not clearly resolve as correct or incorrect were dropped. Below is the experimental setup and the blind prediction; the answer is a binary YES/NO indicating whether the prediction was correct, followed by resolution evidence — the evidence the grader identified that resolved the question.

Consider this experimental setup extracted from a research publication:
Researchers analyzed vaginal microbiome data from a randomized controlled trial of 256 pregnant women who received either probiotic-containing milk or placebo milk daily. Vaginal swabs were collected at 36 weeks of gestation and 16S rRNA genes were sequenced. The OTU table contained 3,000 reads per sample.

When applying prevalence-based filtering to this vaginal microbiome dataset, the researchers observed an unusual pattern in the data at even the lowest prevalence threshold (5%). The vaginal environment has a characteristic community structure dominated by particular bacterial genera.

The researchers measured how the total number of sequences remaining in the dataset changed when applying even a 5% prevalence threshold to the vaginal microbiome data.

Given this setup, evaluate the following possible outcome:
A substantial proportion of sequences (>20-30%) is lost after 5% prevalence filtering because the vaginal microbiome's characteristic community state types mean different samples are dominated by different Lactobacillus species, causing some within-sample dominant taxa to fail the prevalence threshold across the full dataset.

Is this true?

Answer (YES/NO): YES